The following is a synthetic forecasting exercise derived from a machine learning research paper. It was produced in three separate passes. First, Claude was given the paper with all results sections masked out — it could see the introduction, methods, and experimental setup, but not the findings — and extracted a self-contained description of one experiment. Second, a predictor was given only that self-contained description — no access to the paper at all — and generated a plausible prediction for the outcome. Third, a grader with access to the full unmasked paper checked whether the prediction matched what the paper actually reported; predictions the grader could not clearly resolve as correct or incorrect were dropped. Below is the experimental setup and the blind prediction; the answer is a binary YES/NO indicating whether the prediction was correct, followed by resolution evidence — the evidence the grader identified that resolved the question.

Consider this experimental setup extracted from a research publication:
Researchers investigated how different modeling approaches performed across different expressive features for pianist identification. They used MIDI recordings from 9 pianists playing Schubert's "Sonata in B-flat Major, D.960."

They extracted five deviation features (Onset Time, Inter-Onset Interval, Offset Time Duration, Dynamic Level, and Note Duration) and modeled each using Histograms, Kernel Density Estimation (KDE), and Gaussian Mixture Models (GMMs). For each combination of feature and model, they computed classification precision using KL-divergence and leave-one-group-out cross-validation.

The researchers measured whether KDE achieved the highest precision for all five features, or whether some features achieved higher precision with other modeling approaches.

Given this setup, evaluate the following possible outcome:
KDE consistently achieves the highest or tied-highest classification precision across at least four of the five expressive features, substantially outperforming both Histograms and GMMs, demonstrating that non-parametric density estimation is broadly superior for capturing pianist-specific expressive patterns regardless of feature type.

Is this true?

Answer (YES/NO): YES